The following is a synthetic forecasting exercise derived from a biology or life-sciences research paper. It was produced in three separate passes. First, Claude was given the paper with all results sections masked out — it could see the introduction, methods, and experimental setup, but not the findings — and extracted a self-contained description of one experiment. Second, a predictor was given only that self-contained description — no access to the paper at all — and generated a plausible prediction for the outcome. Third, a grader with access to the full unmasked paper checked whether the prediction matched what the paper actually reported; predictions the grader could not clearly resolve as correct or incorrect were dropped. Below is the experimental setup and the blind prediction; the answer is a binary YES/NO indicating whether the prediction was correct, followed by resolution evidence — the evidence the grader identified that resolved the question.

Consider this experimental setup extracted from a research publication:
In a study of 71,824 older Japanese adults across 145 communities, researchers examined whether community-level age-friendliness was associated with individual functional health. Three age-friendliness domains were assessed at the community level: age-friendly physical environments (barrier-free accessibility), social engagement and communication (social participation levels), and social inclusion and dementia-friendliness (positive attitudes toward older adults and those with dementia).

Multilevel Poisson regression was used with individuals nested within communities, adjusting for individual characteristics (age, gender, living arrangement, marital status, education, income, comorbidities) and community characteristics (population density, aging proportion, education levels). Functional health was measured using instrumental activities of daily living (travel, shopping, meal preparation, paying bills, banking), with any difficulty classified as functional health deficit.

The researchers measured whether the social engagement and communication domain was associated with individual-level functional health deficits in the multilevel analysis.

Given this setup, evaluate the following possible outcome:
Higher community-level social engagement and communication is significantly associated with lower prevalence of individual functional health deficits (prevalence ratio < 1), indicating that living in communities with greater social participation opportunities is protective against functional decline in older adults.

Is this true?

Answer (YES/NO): NO